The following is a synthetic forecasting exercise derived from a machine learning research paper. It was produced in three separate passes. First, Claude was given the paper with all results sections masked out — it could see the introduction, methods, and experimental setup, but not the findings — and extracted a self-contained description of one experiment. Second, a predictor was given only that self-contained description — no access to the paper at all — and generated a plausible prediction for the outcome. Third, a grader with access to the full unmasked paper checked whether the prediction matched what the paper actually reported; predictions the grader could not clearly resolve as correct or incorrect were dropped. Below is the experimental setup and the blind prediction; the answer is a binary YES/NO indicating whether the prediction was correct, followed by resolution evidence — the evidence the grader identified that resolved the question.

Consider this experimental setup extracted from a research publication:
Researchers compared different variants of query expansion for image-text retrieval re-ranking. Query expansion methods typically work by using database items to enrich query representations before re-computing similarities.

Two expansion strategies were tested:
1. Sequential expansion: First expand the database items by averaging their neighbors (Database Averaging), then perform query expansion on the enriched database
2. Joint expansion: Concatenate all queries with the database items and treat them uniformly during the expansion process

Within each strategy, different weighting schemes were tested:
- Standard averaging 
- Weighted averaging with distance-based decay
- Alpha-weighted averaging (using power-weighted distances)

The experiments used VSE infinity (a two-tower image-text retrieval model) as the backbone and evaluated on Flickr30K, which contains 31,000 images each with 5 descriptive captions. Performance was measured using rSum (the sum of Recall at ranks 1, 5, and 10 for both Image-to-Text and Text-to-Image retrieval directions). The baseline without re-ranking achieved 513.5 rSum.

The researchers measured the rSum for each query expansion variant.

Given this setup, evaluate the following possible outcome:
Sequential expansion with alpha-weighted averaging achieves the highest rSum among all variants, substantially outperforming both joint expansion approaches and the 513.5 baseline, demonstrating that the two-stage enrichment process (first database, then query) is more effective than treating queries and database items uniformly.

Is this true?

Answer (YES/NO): NO